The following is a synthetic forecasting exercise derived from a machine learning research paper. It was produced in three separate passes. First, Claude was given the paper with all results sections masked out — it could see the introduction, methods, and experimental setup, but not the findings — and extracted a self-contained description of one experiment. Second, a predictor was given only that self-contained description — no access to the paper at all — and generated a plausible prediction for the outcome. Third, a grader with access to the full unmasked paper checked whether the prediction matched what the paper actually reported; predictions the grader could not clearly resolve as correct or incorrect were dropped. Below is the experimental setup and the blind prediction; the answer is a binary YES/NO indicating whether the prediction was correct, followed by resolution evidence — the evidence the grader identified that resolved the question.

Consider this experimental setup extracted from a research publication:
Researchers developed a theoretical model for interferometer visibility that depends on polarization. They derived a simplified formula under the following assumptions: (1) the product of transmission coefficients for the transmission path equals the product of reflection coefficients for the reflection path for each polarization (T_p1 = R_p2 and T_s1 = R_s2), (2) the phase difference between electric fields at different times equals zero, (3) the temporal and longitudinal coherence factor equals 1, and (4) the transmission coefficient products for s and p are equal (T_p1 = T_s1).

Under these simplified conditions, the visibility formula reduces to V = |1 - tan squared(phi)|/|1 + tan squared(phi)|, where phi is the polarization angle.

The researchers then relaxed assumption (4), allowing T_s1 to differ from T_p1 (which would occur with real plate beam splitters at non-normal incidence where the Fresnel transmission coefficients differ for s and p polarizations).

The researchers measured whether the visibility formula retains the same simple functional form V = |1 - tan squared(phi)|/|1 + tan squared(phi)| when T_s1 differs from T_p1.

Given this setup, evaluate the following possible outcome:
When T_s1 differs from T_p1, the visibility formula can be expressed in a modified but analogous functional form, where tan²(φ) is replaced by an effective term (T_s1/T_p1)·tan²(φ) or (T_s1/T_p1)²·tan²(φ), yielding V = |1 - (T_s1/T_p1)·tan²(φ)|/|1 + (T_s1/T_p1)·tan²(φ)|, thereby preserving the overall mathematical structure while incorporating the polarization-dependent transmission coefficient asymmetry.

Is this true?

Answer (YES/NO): NO